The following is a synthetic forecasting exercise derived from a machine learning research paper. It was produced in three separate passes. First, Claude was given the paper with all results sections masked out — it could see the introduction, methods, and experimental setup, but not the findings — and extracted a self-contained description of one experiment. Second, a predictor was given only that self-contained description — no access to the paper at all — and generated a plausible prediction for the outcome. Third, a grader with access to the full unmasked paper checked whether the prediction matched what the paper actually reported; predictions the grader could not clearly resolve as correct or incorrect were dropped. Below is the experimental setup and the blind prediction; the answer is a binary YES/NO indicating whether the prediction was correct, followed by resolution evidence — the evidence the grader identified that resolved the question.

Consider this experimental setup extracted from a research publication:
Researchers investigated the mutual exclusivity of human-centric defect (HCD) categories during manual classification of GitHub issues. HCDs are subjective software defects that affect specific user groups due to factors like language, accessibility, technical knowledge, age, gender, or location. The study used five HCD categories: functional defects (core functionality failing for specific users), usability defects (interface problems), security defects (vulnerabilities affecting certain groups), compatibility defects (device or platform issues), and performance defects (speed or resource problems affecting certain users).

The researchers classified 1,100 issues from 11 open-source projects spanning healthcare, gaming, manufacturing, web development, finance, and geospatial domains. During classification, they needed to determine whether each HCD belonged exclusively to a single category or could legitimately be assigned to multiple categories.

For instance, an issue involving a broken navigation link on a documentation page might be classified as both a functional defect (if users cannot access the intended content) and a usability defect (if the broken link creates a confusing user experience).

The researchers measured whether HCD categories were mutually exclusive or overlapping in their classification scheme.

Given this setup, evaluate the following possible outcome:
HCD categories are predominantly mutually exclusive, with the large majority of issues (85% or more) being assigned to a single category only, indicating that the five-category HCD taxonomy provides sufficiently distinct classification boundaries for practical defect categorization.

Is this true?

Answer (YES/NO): YES